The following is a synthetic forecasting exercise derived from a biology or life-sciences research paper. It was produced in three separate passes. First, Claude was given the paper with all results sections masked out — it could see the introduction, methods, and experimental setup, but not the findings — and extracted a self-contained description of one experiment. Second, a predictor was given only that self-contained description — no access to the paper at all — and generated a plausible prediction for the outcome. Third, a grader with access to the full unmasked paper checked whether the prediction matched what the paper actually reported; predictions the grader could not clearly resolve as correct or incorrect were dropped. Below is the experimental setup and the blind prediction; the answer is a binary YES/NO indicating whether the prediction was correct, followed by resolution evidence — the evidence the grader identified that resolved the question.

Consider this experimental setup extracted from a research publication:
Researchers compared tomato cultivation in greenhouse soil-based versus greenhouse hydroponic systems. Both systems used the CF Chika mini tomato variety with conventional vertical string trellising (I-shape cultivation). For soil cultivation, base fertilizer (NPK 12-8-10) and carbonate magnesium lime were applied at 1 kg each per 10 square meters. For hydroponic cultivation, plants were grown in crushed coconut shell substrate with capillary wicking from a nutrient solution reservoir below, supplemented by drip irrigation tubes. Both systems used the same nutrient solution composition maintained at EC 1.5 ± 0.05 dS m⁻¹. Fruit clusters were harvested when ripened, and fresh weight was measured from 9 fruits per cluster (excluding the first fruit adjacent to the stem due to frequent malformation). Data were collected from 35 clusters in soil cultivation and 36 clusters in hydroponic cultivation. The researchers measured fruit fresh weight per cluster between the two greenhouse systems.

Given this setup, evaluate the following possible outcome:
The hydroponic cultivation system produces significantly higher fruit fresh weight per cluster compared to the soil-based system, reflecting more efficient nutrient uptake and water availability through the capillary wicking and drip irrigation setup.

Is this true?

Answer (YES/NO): NO